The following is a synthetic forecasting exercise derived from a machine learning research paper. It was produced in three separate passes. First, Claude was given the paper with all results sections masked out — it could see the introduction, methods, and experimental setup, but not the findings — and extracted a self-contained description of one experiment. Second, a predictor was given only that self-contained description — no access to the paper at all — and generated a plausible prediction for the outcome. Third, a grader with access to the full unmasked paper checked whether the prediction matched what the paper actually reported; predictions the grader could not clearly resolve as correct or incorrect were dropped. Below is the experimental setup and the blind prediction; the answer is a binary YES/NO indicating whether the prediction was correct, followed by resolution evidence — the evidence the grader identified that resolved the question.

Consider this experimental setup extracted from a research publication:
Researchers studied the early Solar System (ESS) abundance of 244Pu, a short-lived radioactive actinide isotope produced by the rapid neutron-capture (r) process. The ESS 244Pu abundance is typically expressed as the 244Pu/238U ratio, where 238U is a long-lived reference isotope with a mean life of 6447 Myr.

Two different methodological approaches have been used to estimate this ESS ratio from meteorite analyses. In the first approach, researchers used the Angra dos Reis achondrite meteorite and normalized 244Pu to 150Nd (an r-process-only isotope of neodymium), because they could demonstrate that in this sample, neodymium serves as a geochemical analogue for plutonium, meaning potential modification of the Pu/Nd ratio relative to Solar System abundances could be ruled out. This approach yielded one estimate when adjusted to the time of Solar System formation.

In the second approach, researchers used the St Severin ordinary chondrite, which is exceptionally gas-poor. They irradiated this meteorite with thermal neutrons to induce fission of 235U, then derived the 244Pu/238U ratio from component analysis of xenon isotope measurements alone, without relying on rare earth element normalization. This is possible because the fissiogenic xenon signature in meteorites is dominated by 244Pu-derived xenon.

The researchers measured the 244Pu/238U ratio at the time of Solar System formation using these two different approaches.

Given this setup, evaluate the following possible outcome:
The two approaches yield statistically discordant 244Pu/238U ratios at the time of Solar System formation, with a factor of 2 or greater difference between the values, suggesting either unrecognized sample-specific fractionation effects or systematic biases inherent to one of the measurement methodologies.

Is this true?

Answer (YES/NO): NO